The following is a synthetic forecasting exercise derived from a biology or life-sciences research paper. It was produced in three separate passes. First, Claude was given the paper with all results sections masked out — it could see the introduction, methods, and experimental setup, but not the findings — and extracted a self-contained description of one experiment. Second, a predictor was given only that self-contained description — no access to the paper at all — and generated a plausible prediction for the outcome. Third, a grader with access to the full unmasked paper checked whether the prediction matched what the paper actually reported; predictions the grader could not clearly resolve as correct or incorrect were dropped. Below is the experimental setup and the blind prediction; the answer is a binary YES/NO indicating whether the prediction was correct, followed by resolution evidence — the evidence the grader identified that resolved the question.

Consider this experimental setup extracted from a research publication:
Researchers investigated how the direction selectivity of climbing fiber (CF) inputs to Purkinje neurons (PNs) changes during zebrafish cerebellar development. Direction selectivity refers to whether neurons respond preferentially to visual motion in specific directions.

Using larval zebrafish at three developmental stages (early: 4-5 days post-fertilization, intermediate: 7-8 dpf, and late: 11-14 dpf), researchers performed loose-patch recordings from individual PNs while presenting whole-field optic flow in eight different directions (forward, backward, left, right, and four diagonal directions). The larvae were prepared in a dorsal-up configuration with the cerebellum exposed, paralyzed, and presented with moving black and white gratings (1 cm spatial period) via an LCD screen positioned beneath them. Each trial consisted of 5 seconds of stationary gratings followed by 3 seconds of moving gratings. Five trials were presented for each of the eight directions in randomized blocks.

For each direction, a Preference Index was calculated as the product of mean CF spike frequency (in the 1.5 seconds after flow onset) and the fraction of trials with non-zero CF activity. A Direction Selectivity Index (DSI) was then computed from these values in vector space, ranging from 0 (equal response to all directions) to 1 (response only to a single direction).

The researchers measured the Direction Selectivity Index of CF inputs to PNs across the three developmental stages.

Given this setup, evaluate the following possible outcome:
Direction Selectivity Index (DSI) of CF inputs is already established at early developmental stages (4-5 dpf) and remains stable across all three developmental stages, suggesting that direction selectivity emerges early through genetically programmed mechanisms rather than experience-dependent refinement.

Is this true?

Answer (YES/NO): NO